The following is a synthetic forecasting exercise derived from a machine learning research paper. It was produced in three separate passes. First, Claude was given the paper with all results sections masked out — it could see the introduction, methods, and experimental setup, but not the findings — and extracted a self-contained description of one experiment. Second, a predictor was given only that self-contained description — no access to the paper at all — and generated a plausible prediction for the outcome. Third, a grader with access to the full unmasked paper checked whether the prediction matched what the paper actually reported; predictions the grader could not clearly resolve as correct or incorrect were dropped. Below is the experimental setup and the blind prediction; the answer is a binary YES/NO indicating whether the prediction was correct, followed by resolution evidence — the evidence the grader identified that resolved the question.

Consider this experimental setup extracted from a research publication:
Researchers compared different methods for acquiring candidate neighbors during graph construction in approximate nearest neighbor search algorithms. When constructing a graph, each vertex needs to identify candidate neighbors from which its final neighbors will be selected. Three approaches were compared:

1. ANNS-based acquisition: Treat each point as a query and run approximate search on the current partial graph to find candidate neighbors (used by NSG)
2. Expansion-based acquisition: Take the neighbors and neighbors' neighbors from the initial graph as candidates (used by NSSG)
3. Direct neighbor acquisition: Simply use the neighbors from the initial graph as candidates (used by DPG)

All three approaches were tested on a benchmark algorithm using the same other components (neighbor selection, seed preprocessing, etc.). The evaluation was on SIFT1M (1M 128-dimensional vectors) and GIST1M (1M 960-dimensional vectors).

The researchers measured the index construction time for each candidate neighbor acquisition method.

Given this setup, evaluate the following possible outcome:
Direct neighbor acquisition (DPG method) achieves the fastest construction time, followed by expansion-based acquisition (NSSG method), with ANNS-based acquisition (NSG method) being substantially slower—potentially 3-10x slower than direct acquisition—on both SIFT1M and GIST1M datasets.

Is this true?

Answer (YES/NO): NO